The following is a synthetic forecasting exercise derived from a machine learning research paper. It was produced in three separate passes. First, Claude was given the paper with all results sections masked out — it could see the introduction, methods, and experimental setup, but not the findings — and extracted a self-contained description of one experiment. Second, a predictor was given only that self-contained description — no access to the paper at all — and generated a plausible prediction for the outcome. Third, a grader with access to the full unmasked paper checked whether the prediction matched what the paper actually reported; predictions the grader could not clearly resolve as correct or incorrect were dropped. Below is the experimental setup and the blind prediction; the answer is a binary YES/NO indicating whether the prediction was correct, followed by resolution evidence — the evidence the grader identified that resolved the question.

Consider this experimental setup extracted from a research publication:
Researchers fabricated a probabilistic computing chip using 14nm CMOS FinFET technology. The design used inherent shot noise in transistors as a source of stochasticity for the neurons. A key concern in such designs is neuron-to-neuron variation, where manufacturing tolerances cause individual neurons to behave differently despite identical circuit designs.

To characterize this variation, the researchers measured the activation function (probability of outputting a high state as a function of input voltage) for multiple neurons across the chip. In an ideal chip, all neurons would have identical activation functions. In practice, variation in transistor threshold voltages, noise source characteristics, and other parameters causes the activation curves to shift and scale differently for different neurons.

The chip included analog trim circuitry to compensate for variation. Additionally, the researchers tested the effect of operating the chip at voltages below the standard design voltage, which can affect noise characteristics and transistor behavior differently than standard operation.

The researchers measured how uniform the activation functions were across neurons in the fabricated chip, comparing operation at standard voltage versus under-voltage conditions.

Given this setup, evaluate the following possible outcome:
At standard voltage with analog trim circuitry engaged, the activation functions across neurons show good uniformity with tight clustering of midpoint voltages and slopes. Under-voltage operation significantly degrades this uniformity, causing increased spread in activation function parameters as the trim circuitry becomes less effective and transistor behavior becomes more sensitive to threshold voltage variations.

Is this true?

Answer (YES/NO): NO